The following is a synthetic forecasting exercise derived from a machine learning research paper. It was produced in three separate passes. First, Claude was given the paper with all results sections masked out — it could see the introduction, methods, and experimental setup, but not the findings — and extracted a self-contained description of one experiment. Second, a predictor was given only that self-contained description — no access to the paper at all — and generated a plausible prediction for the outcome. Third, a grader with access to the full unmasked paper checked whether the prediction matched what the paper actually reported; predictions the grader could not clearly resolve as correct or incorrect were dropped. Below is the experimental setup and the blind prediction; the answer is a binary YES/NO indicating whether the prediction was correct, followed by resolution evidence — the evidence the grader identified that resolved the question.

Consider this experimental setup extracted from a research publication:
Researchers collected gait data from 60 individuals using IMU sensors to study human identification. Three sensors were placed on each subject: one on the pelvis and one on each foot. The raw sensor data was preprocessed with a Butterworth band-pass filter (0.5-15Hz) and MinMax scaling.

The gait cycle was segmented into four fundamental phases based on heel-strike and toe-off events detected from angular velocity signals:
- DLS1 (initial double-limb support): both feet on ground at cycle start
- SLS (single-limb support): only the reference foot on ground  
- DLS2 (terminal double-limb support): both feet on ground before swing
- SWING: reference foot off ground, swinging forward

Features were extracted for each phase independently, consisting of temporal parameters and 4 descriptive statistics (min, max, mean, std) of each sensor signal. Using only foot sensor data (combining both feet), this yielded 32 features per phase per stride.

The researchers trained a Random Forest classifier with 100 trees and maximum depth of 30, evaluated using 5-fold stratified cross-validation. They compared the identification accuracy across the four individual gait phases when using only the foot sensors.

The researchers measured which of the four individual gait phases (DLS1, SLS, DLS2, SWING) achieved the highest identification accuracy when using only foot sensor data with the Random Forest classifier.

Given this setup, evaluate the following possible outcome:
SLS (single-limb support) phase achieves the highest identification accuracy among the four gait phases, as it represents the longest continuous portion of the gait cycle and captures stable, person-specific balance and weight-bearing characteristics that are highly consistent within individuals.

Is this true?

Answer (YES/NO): NO